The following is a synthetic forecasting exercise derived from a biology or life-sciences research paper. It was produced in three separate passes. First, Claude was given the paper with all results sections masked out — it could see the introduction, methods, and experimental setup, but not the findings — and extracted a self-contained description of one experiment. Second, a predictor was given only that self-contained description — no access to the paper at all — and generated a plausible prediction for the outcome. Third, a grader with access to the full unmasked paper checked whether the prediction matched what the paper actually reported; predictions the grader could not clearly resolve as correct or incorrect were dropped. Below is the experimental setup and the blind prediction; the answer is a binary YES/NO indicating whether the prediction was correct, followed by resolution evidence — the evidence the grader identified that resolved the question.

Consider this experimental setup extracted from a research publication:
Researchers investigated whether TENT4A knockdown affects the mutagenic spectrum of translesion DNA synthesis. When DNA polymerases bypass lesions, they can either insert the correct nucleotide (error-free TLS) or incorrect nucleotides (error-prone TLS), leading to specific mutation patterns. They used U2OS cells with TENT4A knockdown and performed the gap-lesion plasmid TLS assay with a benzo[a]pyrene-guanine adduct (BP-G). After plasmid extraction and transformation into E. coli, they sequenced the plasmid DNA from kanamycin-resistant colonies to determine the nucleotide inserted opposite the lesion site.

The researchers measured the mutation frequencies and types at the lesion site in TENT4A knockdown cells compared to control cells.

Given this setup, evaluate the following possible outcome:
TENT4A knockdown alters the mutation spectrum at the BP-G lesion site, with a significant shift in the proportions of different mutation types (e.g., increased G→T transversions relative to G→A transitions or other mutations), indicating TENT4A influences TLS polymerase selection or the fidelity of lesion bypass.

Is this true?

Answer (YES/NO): NO